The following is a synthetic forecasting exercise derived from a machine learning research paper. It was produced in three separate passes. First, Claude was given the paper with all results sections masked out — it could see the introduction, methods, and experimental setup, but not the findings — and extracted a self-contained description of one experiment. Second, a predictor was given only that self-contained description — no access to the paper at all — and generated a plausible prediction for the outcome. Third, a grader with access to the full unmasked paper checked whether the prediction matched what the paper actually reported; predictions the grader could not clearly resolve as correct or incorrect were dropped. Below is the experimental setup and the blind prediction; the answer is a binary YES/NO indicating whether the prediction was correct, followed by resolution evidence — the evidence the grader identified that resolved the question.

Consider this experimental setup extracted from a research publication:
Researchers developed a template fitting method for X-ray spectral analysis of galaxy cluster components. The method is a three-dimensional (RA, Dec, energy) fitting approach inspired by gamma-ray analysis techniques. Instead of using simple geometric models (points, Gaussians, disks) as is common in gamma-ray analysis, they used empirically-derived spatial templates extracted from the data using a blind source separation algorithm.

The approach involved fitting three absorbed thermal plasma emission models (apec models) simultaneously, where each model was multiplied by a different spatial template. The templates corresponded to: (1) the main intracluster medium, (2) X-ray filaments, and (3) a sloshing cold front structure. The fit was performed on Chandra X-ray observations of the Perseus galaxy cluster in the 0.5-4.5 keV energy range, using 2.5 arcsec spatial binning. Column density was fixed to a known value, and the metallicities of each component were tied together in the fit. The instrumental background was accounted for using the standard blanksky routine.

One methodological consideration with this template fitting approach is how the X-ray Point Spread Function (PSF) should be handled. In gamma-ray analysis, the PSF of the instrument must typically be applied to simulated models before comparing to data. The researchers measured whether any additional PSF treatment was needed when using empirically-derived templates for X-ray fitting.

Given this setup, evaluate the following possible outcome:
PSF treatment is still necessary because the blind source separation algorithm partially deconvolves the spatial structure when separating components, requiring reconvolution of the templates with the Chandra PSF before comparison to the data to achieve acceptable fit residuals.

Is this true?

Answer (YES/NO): NO